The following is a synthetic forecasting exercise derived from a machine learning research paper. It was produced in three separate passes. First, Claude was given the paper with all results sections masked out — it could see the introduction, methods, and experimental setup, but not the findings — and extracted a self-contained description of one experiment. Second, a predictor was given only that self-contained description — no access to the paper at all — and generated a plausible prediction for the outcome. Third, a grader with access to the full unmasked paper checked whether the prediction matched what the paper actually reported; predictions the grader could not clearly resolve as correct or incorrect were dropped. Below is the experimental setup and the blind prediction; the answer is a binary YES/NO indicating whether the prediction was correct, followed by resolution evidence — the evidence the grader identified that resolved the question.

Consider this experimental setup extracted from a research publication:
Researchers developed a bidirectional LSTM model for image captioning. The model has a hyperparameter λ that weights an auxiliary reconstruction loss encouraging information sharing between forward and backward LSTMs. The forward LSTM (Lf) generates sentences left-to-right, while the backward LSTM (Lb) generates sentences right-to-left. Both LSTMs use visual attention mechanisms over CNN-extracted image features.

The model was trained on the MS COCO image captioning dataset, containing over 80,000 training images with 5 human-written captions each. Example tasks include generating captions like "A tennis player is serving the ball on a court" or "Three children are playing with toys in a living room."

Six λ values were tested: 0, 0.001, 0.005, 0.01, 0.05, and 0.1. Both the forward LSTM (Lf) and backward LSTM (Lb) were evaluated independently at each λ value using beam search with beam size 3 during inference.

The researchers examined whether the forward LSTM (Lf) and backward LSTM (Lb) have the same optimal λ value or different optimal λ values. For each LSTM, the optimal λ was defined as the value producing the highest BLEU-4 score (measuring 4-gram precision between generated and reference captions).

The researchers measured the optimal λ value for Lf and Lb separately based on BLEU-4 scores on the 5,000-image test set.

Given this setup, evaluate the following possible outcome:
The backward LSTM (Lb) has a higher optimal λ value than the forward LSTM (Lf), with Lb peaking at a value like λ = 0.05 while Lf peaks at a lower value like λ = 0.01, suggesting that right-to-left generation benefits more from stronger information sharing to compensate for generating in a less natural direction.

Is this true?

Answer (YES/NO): NO